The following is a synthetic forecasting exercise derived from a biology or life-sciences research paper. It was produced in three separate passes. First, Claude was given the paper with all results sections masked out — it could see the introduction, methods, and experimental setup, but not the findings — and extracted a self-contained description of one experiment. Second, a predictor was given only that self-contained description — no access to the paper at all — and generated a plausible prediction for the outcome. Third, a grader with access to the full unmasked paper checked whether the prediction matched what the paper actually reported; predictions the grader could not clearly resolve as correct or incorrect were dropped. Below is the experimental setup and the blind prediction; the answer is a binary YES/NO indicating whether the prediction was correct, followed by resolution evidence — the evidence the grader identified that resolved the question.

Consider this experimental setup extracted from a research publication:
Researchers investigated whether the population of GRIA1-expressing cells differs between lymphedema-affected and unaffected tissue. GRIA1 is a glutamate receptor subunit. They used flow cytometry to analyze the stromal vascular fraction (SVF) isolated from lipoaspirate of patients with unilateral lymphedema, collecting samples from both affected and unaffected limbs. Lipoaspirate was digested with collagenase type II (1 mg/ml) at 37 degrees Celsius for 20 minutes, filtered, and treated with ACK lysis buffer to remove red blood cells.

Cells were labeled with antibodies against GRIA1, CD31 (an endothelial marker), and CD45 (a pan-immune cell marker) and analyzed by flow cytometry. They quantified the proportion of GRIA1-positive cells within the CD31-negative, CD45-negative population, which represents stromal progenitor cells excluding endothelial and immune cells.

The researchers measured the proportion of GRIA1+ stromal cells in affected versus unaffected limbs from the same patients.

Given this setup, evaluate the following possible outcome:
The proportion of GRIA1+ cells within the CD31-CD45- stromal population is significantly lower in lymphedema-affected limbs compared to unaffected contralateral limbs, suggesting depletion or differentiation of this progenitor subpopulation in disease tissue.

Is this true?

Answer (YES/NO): NO